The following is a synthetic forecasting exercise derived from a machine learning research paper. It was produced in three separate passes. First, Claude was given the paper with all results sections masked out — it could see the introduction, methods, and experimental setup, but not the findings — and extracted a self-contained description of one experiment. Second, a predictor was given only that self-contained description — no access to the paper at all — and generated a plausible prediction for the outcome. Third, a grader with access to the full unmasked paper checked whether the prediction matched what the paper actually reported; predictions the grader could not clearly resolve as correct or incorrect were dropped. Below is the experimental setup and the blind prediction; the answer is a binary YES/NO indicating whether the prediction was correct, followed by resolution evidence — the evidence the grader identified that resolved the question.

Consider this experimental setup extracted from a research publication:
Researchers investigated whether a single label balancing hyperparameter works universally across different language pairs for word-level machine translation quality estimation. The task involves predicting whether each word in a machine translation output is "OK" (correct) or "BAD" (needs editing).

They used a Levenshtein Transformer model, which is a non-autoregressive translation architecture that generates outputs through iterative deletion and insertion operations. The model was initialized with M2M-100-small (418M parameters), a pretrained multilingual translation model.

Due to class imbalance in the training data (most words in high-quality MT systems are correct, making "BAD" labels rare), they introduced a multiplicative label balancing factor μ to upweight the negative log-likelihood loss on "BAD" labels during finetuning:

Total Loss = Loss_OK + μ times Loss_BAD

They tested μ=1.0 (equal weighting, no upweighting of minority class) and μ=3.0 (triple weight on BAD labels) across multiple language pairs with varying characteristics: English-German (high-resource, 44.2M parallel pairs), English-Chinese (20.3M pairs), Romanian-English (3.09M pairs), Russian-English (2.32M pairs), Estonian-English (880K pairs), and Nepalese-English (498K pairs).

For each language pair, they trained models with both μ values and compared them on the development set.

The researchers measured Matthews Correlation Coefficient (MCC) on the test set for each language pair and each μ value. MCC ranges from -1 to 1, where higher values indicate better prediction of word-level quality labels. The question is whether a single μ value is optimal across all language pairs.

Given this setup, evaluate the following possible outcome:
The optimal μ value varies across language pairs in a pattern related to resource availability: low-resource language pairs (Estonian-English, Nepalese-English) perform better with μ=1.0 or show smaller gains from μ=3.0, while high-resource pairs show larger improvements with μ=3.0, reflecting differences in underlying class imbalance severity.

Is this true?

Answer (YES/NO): NO